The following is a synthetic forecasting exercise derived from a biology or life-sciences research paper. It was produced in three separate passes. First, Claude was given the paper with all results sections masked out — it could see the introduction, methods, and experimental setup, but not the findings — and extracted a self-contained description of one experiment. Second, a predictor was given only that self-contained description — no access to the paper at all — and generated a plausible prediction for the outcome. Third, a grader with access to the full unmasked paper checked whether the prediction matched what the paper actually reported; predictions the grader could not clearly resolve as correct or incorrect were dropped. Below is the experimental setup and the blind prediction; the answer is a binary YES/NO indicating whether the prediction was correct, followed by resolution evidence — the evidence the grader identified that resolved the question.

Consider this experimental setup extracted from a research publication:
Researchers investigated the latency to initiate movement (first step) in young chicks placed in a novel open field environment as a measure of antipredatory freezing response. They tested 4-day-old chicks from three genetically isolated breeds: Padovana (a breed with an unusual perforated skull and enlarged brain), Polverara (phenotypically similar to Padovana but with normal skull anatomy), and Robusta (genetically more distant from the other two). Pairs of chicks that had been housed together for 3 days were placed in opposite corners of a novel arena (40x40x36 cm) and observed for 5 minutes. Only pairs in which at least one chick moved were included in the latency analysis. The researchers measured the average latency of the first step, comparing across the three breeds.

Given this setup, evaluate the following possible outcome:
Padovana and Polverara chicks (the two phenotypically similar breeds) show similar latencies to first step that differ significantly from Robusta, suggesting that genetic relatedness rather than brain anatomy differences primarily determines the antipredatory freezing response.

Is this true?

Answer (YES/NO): NO